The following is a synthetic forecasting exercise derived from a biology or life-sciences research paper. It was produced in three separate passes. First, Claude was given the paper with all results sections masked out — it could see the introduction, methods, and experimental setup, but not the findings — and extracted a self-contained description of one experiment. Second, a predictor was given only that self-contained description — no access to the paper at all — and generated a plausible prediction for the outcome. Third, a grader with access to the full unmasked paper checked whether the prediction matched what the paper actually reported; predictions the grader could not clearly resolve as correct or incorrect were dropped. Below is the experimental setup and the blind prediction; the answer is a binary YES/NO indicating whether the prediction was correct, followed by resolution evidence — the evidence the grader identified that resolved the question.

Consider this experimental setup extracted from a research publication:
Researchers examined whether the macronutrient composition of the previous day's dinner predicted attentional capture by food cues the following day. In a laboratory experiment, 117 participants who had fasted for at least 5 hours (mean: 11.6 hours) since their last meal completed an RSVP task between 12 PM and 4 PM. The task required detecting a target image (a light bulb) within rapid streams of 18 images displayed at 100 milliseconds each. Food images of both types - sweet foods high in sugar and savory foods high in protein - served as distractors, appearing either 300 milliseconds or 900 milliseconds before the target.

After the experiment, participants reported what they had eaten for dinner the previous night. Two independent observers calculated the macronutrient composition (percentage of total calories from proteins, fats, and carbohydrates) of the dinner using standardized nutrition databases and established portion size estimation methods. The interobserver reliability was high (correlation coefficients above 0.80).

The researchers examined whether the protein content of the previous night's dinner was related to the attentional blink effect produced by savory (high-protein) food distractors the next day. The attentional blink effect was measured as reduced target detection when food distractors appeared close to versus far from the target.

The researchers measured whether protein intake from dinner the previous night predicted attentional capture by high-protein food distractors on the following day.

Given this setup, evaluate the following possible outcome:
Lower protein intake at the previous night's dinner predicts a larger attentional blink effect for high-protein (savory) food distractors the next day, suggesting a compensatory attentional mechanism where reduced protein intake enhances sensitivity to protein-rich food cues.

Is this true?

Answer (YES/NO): NO